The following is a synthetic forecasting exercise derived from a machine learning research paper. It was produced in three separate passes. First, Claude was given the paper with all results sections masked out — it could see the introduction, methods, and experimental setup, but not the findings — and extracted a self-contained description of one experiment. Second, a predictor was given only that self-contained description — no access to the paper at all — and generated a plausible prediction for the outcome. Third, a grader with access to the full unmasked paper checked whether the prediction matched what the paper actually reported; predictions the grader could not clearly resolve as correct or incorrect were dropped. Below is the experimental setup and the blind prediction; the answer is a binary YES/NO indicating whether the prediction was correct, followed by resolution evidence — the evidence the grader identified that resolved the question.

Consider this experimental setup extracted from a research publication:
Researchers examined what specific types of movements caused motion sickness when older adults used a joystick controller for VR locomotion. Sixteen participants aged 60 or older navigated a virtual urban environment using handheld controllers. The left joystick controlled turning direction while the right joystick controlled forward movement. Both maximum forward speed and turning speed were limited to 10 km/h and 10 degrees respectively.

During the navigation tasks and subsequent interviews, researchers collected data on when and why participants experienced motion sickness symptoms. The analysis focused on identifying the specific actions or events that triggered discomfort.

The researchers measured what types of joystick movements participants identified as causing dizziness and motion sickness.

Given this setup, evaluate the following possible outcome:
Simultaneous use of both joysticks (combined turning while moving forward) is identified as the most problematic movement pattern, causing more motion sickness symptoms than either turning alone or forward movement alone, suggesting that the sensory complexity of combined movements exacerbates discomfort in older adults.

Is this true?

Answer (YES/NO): NO